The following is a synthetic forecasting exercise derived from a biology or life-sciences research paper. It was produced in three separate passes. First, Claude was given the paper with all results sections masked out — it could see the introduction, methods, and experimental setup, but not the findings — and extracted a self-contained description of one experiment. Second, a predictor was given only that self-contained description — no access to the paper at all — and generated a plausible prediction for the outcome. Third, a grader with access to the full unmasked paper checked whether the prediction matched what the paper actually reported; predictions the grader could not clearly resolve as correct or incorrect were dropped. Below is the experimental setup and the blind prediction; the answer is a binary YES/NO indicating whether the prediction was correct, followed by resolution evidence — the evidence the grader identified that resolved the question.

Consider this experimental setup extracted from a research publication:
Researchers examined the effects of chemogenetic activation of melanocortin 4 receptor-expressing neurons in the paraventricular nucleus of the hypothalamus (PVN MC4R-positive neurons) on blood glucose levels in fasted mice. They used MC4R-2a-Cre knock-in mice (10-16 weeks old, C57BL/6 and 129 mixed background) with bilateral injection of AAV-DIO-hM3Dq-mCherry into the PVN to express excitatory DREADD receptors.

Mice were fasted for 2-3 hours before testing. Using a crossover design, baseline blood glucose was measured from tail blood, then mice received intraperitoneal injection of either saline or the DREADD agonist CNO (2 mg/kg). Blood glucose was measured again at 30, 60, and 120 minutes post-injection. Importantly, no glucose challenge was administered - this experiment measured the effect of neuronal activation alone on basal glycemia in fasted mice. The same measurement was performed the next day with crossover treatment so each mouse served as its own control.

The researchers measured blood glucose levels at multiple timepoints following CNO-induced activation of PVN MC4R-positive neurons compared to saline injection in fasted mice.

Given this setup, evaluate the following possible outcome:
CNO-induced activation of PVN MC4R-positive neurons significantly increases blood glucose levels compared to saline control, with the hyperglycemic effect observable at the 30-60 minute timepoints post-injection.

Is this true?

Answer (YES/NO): NO